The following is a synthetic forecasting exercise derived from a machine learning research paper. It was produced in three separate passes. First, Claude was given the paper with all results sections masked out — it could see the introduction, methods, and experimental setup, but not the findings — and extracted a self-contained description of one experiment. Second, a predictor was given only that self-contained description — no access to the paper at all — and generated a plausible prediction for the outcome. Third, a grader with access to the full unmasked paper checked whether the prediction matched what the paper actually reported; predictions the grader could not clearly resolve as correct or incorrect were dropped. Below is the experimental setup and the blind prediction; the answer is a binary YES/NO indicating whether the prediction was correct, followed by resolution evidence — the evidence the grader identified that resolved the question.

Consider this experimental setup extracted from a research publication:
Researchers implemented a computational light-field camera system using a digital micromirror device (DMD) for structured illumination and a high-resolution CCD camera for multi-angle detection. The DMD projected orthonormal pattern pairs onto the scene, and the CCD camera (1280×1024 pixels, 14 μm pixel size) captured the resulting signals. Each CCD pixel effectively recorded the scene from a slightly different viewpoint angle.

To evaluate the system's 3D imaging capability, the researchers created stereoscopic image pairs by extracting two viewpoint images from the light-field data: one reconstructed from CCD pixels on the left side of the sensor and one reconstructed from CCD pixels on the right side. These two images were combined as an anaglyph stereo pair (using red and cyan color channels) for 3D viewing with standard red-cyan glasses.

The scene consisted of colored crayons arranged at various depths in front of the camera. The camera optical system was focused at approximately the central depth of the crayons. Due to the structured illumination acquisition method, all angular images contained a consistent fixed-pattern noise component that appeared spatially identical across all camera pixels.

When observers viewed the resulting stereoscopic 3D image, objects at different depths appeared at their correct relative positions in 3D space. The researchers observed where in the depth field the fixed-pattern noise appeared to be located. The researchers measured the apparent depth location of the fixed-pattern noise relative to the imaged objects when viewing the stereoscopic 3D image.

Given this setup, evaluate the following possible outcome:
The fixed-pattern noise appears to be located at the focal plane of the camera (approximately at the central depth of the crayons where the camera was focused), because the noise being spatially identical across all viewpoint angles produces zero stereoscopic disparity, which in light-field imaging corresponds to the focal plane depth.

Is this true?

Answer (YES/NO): YES